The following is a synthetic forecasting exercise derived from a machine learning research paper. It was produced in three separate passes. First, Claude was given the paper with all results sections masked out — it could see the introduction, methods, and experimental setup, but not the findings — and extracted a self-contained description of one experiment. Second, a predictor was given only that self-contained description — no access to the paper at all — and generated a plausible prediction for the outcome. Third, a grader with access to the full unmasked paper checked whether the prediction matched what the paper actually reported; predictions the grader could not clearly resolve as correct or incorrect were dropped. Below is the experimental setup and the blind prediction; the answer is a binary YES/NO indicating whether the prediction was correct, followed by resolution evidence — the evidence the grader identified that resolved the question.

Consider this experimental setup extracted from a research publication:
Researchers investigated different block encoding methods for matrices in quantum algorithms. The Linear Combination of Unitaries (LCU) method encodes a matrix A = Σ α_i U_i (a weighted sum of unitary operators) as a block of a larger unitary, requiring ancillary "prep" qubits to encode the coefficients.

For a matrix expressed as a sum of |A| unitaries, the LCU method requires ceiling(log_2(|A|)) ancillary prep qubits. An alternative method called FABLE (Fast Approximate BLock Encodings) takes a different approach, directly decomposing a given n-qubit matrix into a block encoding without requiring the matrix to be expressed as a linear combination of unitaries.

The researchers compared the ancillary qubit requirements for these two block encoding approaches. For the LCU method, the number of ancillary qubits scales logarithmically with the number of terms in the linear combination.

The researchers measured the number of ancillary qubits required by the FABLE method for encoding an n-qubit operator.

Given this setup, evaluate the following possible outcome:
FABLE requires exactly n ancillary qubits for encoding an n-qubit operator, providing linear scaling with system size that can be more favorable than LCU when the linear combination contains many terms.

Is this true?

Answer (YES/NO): NO